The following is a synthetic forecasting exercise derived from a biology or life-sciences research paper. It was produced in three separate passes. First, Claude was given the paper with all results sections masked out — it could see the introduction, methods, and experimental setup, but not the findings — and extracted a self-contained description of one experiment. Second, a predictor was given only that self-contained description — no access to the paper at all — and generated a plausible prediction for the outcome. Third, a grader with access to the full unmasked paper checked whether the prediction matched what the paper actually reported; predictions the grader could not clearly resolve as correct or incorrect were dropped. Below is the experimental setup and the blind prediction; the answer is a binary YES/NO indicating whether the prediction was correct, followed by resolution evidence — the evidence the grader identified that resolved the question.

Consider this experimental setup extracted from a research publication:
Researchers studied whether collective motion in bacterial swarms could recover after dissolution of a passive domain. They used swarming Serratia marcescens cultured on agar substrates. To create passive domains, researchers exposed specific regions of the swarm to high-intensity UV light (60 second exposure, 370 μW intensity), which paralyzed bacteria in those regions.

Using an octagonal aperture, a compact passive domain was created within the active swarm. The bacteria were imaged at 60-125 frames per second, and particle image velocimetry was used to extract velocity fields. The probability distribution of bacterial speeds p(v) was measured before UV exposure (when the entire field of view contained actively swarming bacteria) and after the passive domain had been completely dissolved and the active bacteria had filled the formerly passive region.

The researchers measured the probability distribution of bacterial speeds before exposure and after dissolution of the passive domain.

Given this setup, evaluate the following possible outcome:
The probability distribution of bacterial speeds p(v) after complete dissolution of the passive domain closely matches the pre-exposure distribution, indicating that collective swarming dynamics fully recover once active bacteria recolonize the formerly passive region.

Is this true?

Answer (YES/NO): YES